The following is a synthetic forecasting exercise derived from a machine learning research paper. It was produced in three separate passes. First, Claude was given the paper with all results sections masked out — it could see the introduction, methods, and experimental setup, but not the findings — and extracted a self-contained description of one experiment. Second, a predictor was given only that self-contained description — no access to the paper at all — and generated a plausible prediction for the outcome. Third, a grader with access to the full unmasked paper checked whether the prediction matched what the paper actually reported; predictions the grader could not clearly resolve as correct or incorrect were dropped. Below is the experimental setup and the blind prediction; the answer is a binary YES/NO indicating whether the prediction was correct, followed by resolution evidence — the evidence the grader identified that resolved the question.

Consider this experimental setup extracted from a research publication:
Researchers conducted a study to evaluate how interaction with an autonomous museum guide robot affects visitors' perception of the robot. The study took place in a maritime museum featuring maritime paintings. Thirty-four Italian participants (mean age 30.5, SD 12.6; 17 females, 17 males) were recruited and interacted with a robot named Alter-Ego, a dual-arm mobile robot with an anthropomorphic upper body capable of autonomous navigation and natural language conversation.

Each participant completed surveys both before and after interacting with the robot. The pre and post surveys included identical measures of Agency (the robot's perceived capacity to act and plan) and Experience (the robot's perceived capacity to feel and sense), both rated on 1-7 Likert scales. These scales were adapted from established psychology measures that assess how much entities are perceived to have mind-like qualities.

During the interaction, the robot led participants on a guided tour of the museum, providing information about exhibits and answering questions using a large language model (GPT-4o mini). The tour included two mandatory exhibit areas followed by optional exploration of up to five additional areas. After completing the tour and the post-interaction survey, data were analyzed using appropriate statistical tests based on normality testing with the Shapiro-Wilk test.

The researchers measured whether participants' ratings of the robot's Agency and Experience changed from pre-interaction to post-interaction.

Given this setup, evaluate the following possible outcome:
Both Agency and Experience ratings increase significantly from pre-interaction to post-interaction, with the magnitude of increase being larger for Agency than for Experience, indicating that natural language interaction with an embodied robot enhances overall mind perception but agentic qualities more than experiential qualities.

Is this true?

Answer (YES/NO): NO